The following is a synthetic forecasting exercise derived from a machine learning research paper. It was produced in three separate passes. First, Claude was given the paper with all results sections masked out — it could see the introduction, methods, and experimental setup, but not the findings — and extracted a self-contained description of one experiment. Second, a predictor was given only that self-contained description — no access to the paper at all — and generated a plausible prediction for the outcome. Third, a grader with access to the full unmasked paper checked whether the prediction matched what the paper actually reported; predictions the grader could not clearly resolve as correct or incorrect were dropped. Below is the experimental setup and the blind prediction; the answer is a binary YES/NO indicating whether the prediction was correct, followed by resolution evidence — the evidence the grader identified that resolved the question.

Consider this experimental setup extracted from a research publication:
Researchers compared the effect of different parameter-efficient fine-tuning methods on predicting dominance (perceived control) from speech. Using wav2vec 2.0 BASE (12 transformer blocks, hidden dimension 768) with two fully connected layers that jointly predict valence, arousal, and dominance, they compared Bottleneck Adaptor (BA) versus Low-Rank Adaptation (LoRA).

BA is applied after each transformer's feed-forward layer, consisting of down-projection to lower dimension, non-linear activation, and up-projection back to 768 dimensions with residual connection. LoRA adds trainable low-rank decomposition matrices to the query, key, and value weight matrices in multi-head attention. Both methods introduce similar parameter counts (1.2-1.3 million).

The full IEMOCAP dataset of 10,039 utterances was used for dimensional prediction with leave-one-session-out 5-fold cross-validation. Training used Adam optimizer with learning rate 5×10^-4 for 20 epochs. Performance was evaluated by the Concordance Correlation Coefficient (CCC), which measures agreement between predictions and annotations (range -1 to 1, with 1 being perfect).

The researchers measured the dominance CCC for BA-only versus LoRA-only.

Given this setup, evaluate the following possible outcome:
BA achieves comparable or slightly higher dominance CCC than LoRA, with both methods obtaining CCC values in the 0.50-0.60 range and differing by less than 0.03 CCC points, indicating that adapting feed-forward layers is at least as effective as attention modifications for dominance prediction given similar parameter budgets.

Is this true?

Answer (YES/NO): NO